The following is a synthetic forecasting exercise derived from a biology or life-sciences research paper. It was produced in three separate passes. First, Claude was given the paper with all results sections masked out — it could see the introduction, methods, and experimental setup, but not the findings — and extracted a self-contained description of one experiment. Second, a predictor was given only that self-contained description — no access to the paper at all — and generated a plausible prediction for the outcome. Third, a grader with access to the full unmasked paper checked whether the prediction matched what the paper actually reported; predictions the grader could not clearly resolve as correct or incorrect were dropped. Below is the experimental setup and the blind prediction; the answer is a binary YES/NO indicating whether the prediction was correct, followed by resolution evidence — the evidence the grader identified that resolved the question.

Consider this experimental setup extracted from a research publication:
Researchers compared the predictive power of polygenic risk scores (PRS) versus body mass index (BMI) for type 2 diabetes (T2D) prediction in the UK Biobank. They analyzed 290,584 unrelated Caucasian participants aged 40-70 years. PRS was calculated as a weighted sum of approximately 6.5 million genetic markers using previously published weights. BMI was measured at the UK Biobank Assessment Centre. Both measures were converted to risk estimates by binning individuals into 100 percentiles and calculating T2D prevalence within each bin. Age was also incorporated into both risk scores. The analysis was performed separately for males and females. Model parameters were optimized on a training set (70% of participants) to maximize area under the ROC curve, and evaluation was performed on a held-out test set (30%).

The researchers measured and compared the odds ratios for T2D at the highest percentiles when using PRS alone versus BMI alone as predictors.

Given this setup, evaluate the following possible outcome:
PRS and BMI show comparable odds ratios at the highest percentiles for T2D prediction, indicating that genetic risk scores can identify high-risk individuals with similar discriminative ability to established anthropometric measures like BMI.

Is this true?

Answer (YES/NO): NO